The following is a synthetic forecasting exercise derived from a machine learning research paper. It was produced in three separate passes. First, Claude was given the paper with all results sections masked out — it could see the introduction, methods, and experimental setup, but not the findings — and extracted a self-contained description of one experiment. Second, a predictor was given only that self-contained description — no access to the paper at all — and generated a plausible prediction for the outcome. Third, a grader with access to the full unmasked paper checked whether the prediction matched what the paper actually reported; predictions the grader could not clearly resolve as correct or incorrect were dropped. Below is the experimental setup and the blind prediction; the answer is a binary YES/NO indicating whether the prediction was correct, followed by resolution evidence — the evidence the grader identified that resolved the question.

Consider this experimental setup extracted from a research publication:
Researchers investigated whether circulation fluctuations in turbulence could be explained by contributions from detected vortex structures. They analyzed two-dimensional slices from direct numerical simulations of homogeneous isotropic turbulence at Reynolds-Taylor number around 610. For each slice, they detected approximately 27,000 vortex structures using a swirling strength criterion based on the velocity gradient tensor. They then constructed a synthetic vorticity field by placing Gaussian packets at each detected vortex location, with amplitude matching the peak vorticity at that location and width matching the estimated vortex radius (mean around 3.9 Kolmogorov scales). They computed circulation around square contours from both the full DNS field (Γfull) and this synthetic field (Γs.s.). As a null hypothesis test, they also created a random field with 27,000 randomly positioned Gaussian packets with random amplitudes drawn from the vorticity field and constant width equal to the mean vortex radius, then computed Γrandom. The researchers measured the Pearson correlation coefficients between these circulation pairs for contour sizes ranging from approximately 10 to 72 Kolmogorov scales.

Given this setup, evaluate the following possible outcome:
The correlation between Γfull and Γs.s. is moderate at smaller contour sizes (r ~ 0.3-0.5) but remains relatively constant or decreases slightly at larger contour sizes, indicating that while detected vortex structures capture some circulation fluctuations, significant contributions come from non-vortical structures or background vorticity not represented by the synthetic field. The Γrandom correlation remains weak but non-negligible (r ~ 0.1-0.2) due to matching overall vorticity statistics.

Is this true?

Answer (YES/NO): NO